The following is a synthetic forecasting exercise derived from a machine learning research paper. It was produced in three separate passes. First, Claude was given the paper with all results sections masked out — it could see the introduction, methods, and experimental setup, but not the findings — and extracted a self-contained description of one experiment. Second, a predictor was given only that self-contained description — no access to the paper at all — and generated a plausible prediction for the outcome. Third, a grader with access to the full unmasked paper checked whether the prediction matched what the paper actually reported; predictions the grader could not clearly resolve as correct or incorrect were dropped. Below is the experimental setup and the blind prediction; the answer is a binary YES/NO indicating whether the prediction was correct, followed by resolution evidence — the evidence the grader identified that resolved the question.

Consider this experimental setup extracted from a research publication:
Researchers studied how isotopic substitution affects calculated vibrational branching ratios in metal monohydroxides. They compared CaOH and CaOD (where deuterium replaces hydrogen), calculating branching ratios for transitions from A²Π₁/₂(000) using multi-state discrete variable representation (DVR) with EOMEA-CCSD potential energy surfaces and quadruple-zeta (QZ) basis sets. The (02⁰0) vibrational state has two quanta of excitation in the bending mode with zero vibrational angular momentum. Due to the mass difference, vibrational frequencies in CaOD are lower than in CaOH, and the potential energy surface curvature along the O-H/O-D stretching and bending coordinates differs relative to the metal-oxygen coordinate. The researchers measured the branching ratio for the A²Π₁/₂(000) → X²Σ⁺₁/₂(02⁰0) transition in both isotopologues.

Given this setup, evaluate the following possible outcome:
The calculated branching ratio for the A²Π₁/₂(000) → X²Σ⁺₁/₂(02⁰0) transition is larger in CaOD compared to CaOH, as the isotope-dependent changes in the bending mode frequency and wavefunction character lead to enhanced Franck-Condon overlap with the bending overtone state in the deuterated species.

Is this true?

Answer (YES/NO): NO